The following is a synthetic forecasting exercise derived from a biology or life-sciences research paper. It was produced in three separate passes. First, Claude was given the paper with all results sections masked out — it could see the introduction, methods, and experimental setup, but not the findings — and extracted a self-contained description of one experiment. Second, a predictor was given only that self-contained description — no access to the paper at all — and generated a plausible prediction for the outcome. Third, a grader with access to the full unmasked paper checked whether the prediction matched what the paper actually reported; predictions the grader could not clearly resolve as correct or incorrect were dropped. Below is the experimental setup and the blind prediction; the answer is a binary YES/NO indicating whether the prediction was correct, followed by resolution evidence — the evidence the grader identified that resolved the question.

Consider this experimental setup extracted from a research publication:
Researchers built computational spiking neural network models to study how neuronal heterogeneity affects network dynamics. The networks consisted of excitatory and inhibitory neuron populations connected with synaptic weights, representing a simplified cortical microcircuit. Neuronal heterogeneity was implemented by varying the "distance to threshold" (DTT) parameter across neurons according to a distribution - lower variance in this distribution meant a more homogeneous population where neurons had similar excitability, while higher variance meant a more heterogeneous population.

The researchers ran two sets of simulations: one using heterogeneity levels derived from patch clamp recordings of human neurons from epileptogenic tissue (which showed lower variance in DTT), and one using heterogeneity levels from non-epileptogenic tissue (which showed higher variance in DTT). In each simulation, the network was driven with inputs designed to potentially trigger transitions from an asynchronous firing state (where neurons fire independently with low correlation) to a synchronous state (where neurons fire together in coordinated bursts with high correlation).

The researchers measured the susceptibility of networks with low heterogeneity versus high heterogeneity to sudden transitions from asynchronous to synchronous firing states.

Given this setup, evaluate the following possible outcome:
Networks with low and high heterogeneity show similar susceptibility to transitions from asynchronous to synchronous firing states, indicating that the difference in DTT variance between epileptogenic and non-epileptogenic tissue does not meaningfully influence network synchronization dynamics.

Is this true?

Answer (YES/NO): NO